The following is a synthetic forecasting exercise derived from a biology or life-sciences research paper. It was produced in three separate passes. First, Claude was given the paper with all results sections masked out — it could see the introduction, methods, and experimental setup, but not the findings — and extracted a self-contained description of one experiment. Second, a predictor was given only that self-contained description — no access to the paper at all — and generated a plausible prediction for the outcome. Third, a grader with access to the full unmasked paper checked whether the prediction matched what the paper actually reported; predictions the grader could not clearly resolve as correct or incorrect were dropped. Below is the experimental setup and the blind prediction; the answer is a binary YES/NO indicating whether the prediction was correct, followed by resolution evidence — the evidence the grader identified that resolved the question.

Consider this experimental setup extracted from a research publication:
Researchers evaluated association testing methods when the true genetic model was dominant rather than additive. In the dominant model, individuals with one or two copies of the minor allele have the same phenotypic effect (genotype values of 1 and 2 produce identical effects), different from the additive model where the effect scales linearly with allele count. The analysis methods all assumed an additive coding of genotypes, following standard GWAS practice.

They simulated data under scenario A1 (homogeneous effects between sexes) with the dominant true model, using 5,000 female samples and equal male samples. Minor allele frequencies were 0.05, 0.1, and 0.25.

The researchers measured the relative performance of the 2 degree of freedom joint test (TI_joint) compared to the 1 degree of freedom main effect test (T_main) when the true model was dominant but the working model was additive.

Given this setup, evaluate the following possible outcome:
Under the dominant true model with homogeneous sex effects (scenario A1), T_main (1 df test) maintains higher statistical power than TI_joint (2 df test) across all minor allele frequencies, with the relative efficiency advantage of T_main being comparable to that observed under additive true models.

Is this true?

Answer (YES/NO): YES